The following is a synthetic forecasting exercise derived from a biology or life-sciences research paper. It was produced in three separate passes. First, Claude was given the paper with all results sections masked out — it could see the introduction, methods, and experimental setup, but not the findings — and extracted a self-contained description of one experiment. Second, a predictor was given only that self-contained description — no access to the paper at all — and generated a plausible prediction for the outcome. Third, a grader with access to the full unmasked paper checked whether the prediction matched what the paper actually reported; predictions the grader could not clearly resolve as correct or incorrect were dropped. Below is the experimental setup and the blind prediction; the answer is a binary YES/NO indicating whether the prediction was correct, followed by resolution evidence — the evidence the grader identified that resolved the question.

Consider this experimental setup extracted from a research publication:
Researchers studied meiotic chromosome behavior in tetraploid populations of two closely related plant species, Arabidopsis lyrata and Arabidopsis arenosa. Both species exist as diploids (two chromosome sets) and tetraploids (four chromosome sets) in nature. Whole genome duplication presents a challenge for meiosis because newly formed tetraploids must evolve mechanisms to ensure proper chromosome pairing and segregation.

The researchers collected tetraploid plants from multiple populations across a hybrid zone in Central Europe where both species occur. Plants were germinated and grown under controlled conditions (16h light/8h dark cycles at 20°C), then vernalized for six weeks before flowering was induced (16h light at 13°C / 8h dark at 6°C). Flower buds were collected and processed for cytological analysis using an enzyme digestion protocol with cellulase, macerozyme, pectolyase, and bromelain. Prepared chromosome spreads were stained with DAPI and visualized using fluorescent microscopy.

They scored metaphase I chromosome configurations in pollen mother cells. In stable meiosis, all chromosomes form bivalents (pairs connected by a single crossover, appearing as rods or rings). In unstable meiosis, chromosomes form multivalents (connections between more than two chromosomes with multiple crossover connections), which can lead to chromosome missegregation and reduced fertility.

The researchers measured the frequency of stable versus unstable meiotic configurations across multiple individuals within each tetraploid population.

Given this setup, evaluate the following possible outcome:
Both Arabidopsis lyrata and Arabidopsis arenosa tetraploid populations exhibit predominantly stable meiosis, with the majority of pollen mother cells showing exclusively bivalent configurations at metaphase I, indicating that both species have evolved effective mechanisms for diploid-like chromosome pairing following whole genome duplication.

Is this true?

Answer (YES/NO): NO